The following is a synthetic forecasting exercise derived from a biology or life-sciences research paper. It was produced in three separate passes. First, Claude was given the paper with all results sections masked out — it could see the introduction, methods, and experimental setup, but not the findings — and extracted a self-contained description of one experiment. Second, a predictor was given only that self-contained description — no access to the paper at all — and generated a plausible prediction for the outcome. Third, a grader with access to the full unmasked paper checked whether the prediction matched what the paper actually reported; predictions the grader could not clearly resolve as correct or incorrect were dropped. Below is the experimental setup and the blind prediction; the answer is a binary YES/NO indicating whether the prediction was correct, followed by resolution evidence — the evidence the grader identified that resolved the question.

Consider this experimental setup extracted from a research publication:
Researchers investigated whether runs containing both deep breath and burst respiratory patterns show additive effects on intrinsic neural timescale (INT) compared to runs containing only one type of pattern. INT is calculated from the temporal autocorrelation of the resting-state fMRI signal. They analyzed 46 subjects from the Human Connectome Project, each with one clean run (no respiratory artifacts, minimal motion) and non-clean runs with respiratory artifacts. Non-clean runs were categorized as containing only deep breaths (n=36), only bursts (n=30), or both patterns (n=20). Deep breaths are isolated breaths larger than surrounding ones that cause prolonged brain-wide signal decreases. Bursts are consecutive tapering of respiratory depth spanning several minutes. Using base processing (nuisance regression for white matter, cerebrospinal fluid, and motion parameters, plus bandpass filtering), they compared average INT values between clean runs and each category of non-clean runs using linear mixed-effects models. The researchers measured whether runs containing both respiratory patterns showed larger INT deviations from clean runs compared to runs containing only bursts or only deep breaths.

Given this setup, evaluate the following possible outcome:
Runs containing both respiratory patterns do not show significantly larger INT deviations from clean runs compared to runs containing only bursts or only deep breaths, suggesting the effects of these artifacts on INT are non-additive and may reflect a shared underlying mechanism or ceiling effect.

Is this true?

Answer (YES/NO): NO